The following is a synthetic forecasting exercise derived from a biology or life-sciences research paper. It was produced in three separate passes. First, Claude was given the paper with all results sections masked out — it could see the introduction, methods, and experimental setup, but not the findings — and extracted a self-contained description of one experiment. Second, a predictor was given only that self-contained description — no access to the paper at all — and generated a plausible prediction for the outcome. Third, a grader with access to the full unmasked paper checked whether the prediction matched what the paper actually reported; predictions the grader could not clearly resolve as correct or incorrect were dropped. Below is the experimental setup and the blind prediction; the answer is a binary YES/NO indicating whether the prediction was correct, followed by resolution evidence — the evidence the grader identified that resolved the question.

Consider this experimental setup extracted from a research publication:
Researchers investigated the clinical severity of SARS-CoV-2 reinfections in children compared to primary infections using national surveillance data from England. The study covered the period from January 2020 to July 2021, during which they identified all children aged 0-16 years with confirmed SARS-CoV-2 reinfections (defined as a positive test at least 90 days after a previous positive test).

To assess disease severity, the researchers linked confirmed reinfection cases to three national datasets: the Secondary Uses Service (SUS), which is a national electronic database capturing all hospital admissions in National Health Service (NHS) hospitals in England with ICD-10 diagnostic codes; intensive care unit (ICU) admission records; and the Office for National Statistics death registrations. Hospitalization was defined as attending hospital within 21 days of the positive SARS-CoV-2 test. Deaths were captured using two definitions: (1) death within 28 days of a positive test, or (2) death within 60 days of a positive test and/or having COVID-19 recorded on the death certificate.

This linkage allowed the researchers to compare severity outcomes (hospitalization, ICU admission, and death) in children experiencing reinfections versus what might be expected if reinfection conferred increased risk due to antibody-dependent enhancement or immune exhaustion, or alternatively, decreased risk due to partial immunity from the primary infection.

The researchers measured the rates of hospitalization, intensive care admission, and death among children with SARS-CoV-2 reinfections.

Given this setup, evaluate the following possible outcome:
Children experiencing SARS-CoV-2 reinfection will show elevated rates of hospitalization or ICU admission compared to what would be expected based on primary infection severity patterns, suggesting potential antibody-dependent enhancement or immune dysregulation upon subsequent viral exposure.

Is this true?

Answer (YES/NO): NO